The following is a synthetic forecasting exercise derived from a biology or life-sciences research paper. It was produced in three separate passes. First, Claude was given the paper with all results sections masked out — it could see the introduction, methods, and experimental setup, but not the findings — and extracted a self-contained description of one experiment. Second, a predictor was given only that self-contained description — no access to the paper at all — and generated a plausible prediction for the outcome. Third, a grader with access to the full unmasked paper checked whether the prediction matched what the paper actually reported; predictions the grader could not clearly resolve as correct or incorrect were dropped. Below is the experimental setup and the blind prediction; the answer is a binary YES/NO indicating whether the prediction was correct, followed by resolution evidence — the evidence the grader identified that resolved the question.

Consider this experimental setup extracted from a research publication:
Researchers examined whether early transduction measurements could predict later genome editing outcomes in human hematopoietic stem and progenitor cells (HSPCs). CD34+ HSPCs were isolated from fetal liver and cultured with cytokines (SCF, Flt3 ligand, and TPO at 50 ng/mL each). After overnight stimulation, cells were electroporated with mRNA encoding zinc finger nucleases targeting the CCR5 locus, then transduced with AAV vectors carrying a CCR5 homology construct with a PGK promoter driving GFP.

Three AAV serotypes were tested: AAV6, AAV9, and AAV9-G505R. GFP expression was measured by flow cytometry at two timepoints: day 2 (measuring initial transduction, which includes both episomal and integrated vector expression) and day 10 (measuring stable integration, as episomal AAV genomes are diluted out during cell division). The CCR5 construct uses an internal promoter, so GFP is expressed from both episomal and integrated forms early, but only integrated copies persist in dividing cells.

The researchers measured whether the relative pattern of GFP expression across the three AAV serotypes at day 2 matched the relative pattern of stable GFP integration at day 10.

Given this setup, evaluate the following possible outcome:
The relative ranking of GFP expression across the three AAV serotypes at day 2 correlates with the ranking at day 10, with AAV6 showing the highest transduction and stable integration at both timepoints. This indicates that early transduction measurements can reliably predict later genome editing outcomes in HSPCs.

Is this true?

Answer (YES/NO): YES